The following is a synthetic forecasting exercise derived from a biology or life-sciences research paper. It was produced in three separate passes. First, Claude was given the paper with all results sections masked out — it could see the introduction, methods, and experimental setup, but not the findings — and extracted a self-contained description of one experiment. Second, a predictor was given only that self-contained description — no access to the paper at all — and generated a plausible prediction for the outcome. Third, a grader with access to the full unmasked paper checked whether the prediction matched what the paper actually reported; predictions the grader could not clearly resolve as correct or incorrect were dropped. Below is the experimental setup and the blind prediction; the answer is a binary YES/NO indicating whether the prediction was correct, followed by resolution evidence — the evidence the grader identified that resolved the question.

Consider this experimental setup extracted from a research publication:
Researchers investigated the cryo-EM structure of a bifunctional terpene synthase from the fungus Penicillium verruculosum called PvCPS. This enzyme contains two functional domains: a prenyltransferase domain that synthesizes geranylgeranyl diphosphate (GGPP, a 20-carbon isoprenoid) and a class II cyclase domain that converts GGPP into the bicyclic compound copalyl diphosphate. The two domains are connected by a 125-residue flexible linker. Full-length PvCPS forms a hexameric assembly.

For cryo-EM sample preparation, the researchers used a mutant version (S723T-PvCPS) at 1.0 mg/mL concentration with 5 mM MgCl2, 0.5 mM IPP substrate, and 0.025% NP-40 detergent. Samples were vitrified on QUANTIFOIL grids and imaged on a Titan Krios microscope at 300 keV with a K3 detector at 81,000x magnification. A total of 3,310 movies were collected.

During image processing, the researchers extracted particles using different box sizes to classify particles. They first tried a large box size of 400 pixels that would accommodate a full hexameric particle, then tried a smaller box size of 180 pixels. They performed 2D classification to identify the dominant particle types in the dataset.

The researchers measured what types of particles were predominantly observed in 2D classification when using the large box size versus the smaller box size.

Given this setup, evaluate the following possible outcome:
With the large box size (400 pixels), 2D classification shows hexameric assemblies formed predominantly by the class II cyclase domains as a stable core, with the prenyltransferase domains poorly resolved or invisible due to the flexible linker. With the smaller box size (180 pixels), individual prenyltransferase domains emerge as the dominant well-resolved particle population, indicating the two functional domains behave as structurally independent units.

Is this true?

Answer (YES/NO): NO